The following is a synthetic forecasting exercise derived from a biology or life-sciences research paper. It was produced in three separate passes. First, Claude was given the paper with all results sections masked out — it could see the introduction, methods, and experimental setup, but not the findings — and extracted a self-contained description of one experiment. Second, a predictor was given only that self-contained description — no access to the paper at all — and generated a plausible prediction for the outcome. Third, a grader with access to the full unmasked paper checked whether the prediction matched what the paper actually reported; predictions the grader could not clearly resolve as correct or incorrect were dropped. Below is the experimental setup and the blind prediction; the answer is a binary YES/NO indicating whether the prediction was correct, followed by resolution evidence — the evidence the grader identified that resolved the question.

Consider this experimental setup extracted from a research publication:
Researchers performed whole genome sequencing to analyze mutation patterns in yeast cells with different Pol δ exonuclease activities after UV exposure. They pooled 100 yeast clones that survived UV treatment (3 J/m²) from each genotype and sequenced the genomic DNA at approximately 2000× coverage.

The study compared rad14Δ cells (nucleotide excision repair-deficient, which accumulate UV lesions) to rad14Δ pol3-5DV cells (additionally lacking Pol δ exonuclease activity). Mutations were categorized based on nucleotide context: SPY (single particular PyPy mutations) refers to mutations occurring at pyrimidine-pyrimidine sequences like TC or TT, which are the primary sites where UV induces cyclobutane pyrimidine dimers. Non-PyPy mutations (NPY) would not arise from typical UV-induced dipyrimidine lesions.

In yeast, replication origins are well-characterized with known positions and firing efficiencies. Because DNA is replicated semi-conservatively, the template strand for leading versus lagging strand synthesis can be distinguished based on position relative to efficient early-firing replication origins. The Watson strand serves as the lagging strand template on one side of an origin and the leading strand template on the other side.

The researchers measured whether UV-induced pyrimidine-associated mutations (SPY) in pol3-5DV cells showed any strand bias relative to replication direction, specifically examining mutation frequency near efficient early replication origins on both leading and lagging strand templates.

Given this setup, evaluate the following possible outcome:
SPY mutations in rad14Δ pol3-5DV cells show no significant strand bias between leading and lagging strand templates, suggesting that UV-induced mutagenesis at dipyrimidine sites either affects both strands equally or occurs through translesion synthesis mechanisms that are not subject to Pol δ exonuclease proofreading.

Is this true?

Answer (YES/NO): NO